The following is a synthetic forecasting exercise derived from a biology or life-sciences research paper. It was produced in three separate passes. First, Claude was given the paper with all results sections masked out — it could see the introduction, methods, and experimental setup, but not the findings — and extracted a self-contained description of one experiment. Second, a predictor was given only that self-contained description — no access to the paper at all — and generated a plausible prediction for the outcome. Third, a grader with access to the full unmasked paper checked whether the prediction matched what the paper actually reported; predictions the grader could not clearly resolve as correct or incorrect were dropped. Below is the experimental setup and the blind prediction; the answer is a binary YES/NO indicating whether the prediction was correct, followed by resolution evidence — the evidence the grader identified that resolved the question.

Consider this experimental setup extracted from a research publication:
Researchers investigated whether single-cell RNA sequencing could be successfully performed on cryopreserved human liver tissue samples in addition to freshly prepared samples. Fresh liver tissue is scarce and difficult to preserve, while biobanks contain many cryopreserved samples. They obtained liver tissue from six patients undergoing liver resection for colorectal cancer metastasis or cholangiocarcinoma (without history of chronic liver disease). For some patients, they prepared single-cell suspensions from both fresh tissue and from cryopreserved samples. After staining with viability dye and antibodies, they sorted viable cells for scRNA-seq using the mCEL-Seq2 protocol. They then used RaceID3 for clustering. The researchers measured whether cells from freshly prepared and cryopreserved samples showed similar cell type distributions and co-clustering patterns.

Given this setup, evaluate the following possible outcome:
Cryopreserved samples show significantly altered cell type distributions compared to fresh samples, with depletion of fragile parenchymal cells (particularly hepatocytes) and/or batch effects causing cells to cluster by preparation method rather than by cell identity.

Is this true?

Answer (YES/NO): NO